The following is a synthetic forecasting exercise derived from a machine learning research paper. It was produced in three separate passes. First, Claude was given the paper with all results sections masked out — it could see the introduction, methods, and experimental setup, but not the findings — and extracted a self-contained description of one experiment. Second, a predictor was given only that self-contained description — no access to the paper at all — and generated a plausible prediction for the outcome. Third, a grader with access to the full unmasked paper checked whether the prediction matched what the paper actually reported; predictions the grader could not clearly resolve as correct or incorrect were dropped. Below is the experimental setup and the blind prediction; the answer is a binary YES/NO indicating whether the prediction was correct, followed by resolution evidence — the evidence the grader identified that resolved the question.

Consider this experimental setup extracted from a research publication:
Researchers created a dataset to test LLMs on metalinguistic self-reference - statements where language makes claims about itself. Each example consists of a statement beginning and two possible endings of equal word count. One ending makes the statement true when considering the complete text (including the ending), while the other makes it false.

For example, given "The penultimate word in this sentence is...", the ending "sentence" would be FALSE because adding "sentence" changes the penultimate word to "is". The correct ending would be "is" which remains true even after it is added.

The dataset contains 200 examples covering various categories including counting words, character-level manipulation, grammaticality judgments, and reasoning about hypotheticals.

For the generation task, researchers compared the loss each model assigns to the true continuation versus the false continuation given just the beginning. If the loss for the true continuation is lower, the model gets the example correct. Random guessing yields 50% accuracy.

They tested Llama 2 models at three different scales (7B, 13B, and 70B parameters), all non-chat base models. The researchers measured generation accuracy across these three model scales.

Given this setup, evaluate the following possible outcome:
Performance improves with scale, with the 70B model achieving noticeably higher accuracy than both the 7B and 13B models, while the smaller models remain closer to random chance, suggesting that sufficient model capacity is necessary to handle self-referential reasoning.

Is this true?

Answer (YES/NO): NO